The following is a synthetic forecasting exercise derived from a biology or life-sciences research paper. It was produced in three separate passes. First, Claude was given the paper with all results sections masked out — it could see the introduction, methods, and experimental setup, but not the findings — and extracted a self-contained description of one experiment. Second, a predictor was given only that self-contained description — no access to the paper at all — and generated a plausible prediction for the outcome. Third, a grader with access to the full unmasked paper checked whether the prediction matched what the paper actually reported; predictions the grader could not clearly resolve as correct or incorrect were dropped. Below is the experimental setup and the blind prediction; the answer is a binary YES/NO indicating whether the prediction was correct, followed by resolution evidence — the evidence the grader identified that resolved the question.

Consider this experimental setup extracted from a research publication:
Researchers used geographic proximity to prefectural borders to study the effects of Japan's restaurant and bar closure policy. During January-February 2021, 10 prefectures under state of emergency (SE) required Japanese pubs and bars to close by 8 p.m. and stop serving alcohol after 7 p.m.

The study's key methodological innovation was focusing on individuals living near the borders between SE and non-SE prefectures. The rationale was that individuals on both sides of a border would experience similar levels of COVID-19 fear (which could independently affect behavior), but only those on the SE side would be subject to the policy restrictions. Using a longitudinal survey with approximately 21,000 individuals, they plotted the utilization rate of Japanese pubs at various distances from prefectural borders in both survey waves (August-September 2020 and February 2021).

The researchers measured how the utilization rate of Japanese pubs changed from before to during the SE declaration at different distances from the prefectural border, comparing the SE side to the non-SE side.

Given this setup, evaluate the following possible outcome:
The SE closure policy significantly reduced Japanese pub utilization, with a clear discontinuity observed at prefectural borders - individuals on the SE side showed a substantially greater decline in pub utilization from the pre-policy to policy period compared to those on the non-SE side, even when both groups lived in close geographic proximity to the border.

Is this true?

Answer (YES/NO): YES